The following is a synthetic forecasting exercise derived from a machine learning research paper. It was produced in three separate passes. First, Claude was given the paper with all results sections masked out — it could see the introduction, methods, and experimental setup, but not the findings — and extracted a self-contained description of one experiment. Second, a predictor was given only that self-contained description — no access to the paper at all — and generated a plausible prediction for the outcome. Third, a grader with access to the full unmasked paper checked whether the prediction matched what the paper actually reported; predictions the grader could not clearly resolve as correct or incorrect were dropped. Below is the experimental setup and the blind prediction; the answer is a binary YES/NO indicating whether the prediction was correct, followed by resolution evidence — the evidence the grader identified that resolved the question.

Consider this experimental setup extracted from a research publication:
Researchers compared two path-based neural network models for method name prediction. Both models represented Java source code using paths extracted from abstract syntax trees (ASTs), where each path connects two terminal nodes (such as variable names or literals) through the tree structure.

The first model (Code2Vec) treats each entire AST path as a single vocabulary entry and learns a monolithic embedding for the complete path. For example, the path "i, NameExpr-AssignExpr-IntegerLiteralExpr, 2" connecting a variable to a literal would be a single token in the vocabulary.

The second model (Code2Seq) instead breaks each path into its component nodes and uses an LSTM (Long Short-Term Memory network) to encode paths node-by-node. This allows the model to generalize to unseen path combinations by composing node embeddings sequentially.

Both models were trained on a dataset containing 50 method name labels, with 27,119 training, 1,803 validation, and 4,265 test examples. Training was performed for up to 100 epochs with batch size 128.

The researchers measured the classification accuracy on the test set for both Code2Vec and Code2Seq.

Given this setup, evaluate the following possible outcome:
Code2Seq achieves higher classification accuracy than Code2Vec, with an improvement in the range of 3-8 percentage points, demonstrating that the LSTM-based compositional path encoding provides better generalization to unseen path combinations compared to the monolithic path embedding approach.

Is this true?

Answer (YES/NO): YES